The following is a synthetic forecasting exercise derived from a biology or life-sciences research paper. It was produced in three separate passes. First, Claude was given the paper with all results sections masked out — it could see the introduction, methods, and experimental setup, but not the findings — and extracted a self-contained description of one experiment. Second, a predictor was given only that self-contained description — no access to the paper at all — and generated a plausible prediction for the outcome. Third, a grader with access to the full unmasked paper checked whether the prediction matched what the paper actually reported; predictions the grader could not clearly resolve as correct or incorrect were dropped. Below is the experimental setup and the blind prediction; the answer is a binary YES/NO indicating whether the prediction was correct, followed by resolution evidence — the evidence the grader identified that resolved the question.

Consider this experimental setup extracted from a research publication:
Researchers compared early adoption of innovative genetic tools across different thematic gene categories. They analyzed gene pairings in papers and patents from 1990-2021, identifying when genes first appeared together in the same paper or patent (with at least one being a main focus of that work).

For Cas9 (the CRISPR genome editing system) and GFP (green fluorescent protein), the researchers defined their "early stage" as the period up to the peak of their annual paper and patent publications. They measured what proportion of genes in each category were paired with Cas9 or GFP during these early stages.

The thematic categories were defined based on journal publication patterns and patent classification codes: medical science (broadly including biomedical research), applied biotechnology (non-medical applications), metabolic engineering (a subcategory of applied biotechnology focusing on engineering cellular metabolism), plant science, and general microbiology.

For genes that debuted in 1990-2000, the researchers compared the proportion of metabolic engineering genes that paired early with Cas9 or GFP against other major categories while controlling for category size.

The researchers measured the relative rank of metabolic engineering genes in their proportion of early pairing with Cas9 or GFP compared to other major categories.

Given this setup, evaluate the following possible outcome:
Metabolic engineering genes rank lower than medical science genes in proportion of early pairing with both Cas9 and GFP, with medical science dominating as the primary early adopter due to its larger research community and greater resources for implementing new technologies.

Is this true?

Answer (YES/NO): YES